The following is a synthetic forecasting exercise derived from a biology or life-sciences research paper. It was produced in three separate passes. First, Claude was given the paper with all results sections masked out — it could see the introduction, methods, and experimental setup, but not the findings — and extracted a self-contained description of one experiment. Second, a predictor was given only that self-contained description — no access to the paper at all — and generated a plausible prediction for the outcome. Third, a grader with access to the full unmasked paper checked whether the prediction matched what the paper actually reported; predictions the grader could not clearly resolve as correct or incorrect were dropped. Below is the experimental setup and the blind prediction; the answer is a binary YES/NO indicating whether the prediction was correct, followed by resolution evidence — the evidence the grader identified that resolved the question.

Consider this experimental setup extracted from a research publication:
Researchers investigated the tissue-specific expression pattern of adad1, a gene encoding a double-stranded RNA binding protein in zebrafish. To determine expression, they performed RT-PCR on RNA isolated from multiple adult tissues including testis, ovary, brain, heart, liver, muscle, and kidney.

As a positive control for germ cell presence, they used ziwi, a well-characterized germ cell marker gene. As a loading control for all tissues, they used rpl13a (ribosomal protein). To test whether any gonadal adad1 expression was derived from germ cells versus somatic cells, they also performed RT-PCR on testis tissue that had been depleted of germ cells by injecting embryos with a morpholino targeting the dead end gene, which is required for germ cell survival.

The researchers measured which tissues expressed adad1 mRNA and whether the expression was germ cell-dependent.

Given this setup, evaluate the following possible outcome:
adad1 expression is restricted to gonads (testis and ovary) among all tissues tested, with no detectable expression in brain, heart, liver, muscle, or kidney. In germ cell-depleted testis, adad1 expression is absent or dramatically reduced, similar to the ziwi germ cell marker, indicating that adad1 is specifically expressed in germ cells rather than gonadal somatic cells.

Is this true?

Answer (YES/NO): YES